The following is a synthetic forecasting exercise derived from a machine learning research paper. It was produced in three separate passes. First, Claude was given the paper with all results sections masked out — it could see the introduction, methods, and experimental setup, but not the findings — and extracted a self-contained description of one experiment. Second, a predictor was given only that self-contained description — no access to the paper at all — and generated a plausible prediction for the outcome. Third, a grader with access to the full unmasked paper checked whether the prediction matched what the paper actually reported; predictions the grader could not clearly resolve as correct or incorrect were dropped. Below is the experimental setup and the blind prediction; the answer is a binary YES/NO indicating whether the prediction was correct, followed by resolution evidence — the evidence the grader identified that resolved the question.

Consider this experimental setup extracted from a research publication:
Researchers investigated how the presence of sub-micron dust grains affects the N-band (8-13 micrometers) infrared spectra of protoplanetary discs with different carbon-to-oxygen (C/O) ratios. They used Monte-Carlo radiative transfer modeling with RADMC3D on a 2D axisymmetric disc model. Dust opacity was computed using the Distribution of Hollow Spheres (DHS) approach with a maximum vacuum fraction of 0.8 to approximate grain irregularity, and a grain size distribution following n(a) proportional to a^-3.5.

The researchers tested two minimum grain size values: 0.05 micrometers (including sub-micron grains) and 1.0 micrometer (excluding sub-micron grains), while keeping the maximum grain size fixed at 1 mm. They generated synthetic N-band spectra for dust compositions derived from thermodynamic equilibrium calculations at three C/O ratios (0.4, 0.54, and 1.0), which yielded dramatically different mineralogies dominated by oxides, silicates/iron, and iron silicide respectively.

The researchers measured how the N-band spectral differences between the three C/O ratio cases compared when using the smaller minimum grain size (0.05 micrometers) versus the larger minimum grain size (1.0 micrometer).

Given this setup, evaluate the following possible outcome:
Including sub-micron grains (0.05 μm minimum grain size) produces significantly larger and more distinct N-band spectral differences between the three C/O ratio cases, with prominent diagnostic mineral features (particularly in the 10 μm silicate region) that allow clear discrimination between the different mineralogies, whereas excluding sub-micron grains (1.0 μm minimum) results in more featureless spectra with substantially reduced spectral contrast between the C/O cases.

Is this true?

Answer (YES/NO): YES